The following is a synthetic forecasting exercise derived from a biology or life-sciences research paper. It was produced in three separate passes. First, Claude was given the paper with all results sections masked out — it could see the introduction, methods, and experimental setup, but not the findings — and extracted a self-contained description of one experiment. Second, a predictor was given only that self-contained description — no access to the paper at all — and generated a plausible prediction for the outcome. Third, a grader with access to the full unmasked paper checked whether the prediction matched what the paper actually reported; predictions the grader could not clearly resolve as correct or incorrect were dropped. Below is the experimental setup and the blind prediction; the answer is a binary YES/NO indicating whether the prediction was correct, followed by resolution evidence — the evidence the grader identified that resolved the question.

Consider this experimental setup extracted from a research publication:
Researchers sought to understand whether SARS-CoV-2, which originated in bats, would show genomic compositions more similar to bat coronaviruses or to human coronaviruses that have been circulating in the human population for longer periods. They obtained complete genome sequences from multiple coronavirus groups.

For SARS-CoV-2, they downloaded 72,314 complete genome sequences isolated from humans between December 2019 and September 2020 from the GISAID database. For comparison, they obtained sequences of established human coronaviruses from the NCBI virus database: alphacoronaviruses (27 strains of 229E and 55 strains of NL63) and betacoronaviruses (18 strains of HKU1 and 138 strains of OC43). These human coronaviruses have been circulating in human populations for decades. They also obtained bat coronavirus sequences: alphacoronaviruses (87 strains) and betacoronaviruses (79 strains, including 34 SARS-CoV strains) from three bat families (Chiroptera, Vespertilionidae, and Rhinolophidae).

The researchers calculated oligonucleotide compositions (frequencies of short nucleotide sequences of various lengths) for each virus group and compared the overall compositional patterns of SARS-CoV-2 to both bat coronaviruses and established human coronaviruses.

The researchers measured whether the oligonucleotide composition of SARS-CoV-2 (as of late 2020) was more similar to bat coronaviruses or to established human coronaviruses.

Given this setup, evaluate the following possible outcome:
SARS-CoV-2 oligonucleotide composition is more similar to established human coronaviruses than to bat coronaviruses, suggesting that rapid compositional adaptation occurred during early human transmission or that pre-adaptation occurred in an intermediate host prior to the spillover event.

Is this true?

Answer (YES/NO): NO